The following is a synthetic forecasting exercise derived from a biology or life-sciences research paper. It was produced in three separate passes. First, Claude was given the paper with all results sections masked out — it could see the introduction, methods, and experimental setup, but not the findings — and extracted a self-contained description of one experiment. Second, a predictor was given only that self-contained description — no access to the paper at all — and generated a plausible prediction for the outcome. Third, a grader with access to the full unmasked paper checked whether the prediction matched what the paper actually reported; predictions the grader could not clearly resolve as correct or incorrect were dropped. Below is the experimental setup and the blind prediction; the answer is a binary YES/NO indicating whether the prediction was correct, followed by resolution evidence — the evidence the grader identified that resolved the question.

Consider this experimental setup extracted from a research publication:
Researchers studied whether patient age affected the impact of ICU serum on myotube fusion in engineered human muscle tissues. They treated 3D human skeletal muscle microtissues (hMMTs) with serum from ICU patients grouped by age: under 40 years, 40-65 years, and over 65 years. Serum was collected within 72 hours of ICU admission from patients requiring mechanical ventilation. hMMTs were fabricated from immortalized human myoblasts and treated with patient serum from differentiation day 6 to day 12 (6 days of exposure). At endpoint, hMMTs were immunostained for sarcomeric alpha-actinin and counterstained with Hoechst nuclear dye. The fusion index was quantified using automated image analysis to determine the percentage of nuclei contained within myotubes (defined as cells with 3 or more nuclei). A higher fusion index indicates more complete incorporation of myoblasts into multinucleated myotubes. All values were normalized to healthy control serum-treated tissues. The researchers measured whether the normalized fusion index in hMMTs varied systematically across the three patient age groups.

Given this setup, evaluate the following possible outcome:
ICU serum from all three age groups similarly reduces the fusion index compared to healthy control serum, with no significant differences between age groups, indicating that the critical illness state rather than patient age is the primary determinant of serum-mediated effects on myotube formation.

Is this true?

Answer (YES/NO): NO